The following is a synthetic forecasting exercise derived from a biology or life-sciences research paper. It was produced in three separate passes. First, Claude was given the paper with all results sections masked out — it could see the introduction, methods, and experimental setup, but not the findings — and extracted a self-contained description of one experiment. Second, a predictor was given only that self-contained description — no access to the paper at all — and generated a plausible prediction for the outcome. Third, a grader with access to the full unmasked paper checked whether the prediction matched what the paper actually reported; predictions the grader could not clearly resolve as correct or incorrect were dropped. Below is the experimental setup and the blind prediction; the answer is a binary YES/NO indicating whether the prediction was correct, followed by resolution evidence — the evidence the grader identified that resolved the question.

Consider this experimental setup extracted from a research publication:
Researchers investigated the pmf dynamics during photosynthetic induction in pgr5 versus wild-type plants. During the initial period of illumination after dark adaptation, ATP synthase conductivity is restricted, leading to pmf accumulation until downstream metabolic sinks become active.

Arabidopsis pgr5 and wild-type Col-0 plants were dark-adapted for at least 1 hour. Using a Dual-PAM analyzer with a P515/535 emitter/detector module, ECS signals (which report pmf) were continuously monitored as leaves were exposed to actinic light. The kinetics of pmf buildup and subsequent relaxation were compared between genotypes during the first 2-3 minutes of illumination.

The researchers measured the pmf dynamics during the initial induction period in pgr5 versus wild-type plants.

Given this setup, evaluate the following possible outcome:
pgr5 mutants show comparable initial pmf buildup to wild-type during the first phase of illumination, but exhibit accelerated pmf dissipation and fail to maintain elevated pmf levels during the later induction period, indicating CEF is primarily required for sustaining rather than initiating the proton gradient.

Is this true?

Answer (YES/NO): NO